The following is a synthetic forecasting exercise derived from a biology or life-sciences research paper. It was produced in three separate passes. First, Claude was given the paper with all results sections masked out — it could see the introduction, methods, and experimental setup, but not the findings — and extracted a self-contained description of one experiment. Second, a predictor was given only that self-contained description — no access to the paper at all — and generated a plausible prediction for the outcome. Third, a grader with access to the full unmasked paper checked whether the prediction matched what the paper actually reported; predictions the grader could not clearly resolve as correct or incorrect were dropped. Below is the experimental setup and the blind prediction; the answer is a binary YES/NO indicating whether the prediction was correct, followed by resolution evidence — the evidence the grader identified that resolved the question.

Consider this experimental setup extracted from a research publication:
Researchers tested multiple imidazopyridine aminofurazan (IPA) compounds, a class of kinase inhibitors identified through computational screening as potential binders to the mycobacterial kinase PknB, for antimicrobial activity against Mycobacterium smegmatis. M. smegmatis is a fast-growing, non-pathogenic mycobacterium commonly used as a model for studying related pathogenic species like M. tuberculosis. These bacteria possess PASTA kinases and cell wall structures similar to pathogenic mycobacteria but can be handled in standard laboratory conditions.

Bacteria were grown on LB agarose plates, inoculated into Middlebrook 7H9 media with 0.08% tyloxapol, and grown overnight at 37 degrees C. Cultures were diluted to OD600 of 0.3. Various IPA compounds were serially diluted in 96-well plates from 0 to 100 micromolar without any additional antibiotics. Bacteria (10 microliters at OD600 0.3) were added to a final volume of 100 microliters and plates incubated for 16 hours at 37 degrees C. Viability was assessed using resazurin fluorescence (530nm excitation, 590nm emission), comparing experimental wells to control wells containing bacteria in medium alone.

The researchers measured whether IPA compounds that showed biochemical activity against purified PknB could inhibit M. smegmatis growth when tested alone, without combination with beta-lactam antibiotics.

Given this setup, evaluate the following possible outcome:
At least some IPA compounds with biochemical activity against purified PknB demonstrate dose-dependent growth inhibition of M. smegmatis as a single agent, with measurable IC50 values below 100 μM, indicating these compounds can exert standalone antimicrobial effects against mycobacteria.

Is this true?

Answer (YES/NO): YES